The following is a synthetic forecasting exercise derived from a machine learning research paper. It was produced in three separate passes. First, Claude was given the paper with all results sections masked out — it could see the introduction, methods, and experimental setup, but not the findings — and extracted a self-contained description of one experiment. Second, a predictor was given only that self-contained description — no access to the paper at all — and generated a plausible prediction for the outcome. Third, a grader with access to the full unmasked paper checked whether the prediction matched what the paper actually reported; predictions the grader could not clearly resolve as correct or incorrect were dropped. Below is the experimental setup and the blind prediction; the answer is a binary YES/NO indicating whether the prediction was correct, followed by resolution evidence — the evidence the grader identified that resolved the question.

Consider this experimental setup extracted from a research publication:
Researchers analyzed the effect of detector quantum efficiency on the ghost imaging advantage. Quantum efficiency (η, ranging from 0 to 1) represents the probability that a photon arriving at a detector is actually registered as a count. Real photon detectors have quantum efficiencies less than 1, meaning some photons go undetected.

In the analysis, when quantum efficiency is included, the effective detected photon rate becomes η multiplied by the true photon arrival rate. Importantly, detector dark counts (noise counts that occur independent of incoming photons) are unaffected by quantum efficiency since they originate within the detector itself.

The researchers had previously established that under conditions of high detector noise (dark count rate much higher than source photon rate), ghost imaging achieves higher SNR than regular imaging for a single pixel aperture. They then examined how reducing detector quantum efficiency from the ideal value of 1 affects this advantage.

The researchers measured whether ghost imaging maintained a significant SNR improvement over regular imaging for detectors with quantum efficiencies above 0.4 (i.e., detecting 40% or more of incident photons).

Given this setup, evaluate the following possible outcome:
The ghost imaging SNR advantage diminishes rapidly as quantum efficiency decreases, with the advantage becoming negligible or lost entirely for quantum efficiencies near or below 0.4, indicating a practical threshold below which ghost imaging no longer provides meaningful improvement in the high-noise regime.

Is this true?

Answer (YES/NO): NO